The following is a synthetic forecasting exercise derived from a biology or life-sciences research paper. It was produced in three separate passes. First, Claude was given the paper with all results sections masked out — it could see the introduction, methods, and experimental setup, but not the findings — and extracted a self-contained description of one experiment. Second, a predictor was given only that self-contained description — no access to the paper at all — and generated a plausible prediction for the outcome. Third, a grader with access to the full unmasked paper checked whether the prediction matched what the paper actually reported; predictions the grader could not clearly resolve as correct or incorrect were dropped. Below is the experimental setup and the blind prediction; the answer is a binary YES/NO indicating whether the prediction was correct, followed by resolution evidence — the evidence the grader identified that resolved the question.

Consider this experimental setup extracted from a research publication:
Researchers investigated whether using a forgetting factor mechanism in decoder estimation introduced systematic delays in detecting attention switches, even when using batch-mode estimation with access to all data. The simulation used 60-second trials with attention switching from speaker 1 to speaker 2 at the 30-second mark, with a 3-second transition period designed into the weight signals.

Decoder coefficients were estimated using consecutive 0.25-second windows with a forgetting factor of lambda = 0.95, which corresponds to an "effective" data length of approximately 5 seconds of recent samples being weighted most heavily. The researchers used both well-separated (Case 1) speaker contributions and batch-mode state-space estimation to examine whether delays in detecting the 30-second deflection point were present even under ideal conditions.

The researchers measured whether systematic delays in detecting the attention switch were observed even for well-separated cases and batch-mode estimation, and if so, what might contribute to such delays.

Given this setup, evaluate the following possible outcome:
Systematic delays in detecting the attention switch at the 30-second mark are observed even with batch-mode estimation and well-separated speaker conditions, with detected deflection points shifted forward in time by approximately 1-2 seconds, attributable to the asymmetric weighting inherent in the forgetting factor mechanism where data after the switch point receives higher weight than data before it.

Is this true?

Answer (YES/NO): NO